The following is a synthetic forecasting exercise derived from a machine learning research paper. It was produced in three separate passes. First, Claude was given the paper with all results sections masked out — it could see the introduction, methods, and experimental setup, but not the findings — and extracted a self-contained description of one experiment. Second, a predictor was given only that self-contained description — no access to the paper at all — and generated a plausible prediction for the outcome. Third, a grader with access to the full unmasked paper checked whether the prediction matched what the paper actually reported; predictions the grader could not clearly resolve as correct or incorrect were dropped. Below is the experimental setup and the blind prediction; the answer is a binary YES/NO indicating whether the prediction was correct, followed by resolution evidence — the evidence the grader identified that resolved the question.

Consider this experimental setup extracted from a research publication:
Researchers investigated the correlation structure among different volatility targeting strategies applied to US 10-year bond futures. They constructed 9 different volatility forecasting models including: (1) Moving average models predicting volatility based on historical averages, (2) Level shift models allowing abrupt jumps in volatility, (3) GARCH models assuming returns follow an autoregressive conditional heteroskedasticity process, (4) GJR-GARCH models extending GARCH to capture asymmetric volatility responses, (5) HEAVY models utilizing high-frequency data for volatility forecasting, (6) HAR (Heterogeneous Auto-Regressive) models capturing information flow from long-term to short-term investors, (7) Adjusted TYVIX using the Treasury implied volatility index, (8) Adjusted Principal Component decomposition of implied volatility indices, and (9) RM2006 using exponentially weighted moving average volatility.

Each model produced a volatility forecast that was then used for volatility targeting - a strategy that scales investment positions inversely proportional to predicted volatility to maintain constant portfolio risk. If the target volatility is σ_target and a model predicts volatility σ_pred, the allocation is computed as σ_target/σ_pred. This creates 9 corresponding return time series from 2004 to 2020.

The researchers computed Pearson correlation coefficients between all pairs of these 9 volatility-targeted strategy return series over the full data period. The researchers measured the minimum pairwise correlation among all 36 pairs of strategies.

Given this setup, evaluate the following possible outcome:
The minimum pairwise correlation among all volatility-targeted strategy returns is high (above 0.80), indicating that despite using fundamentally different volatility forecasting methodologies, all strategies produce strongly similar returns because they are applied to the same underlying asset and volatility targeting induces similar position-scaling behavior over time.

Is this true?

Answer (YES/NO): YES